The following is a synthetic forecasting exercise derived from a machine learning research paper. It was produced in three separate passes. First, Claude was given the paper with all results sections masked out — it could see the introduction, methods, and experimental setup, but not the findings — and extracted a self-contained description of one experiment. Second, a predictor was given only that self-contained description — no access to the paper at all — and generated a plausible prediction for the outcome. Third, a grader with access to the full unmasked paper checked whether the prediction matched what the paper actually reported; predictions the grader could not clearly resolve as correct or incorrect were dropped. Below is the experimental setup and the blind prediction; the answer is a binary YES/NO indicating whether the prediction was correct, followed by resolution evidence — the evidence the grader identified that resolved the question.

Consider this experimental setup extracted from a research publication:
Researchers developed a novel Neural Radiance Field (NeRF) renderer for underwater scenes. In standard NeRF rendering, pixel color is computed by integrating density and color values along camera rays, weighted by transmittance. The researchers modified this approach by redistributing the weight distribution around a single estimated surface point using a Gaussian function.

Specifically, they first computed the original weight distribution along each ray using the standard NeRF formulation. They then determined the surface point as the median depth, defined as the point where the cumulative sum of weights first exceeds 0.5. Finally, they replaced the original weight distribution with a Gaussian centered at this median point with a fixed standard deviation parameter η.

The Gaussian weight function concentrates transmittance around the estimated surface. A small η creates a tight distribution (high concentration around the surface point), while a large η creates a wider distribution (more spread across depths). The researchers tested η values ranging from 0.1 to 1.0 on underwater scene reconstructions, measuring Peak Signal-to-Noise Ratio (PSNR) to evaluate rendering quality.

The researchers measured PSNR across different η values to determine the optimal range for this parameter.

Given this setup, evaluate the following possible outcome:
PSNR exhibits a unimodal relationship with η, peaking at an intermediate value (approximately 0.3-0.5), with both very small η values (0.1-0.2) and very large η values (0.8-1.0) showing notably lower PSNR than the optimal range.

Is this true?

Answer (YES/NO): NO